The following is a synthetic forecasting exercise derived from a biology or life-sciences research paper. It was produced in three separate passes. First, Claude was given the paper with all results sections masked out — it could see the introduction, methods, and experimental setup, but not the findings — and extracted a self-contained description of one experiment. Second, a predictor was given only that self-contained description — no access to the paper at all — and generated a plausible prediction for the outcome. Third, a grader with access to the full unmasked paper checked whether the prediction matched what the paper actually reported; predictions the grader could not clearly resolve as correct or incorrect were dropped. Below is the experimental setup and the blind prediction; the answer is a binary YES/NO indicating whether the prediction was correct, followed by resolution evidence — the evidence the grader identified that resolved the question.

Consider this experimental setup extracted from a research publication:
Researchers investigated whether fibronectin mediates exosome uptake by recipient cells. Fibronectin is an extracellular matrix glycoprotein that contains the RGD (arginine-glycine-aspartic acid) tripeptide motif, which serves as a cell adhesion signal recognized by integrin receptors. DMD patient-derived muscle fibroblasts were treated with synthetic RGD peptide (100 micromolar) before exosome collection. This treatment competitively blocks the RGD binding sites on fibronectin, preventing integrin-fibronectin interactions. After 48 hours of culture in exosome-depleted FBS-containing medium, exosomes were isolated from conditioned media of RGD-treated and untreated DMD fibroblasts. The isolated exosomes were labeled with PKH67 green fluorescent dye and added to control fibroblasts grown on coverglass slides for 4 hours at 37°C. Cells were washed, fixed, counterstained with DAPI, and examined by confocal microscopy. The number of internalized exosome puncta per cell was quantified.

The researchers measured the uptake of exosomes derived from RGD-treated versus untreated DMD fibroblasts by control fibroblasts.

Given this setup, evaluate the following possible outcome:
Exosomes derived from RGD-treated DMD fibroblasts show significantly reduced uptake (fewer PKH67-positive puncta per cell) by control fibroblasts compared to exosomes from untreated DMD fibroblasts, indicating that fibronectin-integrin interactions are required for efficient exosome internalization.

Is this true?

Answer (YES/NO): NO